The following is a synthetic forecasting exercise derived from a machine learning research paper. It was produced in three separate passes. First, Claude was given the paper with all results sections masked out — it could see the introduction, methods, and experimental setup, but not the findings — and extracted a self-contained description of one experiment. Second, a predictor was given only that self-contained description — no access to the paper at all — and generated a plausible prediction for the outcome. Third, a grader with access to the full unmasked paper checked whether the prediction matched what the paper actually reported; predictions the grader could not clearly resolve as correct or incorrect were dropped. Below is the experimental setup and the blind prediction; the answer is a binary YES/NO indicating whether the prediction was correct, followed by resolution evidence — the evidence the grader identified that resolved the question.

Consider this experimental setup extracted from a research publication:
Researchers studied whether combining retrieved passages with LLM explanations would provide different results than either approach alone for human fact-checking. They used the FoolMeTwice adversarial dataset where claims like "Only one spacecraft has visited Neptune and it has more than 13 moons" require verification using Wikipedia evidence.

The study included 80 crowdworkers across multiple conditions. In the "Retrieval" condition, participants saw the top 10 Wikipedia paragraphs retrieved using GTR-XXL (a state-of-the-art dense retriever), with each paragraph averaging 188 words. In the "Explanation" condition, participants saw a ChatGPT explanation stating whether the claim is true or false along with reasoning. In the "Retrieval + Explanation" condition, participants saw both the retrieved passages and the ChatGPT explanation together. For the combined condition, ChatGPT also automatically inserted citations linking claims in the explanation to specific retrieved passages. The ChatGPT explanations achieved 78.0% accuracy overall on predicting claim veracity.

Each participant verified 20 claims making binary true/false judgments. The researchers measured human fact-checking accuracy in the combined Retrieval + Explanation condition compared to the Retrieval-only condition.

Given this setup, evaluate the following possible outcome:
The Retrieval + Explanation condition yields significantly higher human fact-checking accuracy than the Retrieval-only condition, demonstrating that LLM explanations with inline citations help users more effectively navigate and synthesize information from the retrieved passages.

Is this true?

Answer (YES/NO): NO